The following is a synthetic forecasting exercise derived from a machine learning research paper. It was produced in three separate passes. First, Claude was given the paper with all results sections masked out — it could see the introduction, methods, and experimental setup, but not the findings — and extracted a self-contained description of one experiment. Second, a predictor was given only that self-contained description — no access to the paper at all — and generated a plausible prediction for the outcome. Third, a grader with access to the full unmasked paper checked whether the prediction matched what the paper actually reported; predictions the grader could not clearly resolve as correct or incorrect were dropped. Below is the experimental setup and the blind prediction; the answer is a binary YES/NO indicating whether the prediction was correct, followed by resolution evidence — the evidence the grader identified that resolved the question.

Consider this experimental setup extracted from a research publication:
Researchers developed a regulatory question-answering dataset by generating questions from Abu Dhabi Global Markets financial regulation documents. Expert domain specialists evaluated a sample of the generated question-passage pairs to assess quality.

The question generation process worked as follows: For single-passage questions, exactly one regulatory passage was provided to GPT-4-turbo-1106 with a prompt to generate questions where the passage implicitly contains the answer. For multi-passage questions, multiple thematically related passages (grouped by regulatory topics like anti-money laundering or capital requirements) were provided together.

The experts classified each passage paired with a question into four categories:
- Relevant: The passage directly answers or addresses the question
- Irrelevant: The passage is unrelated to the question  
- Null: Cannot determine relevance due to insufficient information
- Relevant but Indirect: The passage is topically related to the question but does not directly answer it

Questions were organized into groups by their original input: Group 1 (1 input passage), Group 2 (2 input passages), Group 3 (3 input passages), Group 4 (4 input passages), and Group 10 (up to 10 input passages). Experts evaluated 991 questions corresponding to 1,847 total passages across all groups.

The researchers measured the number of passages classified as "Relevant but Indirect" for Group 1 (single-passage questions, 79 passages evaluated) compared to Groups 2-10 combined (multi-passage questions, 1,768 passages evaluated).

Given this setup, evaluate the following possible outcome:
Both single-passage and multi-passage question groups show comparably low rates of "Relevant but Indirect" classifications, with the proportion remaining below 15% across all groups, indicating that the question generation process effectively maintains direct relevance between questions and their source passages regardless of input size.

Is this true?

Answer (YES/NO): NO